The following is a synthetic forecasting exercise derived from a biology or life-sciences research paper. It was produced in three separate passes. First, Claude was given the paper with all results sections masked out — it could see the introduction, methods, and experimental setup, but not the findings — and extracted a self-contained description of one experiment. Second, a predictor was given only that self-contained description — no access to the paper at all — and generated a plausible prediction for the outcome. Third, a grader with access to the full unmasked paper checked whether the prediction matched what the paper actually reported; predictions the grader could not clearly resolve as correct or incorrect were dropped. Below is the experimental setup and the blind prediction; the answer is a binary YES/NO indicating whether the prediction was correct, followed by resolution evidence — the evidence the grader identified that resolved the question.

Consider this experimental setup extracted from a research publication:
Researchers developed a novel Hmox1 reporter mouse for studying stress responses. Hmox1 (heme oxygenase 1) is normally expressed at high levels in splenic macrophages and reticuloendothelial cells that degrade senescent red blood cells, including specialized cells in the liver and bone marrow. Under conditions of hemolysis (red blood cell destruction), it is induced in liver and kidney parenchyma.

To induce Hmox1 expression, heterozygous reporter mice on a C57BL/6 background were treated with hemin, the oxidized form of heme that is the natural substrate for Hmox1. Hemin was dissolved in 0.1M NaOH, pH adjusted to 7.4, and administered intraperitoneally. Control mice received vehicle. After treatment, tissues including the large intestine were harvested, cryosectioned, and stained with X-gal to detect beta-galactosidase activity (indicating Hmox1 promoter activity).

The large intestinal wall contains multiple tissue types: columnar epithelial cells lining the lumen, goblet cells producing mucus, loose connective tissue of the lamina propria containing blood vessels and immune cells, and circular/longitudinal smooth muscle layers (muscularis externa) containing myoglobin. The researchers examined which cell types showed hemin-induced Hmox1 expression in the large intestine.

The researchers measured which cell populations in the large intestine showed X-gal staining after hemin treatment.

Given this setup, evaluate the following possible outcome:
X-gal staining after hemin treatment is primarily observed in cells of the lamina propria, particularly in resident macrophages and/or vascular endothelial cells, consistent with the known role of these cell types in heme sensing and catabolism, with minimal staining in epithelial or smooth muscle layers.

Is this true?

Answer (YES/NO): NO